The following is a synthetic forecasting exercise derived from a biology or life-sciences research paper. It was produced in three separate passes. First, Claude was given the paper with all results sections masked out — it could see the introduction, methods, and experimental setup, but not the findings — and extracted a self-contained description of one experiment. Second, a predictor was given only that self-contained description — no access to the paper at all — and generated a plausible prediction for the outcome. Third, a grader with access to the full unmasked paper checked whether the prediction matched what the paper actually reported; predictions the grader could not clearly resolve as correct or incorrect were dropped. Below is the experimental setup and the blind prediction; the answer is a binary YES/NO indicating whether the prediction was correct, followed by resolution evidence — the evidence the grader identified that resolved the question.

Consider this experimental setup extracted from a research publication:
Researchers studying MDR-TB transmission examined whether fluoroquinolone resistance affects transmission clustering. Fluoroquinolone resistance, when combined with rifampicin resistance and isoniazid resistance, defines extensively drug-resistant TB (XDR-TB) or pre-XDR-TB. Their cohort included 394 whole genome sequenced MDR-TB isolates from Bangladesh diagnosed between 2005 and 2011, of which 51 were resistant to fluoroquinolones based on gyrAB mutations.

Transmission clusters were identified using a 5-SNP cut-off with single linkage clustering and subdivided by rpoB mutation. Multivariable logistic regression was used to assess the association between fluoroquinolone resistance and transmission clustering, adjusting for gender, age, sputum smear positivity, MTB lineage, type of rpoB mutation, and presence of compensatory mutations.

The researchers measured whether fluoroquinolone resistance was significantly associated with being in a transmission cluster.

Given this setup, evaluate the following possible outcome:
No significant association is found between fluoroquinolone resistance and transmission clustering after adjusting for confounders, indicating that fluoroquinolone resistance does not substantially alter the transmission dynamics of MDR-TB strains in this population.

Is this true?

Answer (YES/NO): YES